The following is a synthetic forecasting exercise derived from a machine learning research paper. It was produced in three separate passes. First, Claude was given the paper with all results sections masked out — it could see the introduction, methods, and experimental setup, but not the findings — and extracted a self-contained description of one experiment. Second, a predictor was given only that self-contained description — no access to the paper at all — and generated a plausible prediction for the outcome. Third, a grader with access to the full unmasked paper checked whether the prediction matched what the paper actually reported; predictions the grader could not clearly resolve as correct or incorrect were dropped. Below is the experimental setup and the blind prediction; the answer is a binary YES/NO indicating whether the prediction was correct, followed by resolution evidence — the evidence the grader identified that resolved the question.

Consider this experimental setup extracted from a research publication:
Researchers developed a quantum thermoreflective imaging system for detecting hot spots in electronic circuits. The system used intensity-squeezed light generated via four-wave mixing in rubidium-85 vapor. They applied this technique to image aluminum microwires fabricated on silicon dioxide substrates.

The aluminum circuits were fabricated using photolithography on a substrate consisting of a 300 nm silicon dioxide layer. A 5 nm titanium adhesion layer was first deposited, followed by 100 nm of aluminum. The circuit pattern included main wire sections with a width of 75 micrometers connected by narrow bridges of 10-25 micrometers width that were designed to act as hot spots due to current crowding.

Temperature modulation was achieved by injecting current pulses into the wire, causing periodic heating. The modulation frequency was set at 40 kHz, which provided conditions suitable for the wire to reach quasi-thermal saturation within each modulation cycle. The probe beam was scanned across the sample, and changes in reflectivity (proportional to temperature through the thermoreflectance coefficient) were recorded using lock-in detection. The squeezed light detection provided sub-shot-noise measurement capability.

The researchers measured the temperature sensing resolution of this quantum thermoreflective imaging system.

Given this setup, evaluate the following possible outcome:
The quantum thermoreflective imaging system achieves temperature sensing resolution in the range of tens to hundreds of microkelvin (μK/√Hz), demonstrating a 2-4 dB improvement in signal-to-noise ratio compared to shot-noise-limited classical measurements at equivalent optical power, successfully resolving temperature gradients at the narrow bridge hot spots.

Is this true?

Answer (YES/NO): NO